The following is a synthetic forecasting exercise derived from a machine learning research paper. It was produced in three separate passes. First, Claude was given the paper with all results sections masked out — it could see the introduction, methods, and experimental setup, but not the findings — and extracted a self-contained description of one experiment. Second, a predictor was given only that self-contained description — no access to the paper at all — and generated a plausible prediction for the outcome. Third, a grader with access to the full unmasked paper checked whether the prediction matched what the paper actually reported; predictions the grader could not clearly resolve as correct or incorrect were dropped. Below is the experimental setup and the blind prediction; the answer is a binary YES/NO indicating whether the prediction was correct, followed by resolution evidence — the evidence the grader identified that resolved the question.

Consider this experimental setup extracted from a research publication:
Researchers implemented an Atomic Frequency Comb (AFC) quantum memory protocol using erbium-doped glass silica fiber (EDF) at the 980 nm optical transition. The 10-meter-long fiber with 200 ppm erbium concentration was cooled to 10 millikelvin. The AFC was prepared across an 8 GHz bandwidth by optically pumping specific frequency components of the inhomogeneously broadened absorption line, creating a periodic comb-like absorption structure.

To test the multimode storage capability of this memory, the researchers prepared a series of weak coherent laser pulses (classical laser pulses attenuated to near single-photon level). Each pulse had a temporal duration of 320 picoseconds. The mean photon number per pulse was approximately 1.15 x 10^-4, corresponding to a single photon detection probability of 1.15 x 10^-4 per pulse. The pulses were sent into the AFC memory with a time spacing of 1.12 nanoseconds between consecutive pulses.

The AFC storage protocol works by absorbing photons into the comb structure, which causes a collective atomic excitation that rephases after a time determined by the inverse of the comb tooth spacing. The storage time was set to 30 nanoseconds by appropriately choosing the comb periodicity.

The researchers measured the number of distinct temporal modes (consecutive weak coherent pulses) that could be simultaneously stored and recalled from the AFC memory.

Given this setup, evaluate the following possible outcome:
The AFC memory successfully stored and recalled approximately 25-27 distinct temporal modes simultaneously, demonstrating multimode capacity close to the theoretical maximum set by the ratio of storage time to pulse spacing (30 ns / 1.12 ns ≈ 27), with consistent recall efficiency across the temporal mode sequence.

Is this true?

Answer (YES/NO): NO